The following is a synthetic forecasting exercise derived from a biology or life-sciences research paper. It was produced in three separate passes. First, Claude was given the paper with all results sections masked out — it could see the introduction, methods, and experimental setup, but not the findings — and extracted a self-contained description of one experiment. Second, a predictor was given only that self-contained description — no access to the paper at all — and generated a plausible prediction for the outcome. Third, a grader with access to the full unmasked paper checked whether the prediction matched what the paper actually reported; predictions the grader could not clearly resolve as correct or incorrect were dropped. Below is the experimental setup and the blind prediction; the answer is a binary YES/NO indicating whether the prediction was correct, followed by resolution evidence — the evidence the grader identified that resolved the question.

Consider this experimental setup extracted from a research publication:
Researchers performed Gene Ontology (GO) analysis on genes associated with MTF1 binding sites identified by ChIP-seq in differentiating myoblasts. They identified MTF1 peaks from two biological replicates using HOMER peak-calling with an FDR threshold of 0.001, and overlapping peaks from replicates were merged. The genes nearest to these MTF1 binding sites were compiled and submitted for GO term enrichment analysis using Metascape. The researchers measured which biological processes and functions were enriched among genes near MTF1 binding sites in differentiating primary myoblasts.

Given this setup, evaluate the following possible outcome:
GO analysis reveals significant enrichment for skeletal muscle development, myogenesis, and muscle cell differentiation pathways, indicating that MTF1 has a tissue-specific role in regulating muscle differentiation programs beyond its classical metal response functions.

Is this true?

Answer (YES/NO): YES